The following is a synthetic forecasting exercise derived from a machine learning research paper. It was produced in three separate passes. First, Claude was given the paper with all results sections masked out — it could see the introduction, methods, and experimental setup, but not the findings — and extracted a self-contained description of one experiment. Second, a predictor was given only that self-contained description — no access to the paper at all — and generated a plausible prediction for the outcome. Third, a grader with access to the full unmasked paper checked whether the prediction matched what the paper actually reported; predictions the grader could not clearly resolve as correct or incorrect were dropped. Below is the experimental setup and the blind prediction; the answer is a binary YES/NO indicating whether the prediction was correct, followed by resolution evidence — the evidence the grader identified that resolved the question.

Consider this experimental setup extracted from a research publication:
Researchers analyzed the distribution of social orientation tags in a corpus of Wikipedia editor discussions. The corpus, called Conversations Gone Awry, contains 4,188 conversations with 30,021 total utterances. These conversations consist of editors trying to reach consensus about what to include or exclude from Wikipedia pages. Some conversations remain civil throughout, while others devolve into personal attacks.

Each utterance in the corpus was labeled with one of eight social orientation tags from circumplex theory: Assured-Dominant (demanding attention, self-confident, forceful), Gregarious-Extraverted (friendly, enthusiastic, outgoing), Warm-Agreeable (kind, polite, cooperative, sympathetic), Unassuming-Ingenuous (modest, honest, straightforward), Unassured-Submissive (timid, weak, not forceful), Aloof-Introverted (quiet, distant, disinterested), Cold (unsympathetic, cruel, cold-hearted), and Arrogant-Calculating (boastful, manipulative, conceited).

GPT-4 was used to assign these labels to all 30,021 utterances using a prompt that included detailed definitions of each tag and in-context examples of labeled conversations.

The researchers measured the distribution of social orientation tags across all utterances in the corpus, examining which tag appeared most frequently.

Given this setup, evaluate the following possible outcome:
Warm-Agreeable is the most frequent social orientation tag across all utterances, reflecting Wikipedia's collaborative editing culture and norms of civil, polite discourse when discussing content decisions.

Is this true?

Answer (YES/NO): YES